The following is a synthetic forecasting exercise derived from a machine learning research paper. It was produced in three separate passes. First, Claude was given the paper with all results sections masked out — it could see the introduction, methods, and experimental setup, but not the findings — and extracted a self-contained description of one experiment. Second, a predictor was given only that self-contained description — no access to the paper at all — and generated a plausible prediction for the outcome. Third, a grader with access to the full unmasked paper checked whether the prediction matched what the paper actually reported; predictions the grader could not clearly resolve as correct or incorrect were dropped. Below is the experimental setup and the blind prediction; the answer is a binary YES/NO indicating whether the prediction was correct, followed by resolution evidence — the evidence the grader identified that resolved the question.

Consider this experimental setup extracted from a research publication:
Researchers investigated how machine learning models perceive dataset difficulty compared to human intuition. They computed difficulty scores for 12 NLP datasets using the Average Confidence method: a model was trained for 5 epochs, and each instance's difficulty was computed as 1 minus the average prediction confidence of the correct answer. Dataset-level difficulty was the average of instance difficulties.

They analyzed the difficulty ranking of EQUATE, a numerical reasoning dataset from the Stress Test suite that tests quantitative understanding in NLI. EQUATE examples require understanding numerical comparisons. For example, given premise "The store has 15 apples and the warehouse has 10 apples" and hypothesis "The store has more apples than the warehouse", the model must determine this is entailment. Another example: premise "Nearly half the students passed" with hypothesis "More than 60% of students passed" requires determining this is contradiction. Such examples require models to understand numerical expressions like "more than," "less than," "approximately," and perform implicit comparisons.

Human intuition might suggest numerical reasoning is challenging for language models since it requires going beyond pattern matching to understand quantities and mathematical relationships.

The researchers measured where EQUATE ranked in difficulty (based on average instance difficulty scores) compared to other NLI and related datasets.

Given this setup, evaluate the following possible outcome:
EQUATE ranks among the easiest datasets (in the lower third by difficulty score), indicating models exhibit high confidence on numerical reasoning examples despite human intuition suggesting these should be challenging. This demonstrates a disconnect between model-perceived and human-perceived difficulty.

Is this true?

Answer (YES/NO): YES